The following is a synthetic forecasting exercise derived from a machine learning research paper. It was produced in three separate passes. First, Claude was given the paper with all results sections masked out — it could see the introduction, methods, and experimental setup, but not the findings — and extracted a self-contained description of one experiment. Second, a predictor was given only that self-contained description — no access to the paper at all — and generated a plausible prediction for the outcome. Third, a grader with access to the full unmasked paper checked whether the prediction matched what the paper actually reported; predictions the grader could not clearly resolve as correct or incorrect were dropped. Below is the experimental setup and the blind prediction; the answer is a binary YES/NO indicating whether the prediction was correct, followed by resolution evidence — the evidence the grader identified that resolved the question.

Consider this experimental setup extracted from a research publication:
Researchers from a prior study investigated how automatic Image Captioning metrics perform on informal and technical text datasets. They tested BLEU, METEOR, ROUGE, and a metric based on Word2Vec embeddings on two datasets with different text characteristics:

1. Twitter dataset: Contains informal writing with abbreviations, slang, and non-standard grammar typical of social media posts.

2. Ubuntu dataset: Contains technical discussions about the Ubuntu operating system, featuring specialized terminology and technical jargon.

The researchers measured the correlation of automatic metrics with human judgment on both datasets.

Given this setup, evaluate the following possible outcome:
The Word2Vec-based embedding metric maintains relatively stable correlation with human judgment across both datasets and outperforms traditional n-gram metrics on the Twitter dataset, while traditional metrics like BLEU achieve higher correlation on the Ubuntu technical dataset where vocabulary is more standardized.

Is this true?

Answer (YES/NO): NO